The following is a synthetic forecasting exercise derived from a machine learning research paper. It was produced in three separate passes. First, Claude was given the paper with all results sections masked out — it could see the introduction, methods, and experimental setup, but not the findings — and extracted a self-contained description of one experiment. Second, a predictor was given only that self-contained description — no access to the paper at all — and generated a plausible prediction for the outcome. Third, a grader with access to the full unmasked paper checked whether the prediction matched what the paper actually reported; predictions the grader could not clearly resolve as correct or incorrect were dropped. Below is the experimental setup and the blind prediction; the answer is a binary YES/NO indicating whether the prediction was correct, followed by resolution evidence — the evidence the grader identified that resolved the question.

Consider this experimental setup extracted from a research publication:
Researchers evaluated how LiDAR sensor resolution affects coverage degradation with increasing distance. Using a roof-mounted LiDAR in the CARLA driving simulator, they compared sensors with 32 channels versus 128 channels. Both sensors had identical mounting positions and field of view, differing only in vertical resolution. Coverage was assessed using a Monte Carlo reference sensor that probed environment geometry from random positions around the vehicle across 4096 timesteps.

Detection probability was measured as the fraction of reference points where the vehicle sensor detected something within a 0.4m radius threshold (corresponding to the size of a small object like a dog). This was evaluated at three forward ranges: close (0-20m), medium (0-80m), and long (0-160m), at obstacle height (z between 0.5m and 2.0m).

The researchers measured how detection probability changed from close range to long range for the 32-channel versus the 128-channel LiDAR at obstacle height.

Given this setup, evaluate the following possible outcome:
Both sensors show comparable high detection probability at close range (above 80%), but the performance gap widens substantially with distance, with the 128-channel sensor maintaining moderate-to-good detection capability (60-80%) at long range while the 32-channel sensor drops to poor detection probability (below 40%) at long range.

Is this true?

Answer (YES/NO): NO